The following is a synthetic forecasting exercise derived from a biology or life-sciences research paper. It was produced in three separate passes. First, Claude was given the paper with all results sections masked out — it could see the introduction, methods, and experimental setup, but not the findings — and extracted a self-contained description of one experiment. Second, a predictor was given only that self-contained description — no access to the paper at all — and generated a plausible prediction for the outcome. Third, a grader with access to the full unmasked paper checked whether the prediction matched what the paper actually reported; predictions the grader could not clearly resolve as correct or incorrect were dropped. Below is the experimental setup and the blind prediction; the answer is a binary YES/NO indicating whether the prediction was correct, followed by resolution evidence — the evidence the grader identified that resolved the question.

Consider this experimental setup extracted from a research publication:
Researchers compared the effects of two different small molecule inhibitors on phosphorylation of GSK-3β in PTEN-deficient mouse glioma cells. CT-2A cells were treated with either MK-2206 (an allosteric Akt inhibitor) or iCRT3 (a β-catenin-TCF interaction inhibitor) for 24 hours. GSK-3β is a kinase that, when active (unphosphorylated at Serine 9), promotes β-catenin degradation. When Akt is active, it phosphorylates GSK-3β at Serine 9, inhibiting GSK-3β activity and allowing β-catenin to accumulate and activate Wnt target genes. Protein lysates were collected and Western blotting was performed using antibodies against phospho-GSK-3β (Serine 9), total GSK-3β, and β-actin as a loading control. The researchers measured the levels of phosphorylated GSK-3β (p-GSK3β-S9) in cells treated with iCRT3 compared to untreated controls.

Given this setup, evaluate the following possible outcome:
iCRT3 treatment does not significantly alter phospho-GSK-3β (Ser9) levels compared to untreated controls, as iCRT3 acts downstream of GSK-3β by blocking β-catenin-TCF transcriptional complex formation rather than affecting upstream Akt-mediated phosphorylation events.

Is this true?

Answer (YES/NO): YES